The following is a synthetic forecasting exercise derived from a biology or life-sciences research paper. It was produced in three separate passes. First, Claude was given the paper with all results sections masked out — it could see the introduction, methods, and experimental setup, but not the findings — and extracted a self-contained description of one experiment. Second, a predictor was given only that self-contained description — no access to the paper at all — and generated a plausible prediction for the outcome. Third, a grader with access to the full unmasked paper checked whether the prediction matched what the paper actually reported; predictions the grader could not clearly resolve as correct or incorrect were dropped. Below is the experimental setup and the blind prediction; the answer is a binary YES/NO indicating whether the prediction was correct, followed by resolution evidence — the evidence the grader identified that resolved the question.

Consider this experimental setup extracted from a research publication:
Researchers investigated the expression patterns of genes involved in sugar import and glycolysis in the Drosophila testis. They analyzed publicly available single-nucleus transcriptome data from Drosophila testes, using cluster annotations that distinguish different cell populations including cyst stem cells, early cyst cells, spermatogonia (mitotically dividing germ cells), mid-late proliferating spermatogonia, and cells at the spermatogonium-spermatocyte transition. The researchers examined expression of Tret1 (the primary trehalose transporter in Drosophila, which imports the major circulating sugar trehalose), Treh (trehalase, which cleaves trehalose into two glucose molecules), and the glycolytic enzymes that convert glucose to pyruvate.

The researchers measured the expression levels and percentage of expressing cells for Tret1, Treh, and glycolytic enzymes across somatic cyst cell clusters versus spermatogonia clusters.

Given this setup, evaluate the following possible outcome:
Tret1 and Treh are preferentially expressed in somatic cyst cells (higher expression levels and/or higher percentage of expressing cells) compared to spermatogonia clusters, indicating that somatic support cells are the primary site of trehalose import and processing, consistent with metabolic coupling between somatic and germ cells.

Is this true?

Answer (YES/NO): YES